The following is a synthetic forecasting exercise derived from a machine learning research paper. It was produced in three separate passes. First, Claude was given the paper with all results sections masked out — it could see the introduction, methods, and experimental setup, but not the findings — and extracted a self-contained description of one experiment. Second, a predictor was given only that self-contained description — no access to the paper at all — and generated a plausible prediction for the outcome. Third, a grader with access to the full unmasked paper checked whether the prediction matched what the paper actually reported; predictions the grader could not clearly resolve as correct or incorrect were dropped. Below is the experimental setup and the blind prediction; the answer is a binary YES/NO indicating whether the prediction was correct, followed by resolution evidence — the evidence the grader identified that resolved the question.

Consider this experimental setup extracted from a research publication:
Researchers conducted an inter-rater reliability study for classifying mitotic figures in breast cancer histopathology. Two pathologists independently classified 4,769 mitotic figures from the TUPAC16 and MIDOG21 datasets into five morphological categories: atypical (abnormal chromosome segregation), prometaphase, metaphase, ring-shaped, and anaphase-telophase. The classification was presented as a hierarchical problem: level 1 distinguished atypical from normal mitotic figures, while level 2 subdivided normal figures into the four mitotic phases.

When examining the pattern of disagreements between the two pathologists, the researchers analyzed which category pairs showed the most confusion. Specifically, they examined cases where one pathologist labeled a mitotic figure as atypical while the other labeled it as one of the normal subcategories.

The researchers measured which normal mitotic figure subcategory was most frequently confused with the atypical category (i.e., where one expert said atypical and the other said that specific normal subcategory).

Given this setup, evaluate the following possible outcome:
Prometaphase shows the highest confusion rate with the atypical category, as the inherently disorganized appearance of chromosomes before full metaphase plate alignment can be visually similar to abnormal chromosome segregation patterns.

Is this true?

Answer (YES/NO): YES